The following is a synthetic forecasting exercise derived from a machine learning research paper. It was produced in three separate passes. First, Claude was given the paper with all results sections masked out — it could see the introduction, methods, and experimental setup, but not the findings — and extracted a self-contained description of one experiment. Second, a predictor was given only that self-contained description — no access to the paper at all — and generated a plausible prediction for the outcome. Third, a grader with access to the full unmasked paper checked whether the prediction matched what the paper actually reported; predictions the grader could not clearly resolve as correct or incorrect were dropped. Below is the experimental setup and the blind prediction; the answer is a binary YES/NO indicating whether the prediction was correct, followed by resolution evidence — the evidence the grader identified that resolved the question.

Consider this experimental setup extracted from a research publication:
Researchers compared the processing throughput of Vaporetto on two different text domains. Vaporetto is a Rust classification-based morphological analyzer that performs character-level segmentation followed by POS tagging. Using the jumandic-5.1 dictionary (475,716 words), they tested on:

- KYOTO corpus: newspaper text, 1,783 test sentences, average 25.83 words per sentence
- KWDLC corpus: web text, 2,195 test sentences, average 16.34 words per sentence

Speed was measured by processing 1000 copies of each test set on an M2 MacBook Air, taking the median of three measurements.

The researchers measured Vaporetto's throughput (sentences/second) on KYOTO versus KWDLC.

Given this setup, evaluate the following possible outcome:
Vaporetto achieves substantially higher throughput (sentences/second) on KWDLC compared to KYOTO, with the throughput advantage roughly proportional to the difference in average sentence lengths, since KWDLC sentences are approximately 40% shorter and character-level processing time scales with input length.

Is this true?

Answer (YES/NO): YES